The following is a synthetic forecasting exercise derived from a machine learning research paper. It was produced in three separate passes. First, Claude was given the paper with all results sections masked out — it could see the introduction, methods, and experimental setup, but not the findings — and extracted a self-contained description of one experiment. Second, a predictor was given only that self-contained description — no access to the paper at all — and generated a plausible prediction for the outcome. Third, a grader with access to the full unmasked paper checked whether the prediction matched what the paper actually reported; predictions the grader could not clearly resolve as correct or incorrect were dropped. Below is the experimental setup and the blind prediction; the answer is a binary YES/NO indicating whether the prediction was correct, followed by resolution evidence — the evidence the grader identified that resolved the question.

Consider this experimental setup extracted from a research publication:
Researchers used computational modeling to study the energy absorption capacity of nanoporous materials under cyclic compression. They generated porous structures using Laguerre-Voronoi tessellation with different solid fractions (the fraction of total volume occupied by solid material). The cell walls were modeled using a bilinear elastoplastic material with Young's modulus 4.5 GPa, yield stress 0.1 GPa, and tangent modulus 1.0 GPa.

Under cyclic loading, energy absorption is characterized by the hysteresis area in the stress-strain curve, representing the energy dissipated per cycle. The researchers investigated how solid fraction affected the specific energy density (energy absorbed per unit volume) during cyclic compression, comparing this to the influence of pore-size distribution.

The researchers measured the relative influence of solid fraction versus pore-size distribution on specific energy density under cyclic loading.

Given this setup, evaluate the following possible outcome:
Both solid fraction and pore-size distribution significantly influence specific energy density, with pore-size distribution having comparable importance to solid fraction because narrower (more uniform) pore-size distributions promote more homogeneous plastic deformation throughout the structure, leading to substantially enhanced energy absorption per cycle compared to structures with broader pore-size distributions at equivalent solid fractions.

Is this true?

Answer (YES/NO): NO